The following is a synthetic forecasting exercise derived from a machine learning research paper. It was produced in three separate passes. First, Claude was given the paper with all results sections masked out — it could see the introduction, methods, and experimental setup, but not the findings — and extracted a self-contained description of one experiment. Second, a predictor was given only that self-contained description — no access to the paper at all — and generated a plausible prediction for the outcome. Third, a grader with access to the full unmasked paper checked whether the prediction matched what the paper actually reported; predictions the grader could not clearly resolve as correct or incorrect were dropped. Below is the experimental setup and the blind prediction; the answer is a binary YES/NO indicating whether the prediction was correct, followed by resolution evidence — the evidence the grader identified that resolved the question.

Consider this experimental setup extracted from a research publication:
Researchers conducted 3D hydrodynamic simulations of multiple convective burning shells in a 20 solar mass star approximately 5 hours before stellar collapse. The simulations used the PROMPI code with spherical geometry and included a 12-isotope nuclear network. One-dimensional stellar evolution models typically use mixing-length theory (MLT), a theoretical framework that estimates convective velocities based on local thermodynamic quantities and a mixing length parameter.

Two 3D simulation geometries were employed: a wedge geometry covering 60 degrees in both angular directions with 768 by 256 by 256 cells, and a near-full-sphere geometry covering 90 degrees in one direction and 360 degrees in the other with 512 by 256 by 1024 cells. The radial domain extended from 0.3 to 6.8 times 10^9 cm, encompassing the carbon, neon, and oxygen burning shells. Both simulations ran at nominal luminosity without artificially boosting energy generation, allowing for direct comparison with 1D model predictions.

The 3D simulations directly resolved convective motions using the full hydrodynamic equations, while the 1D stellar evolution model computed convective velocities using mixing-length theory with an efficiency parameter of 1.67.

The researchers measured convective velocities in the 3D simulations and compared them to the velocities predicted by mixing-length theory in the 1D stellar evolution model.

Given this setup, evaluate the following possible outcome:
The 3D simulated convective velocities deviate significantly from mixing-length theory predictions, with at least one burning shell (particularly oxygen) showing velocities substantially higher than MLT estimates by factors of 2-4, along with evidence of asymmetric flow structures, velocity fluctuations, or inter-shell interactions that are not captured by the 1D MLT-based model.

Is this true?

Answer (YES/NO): NO